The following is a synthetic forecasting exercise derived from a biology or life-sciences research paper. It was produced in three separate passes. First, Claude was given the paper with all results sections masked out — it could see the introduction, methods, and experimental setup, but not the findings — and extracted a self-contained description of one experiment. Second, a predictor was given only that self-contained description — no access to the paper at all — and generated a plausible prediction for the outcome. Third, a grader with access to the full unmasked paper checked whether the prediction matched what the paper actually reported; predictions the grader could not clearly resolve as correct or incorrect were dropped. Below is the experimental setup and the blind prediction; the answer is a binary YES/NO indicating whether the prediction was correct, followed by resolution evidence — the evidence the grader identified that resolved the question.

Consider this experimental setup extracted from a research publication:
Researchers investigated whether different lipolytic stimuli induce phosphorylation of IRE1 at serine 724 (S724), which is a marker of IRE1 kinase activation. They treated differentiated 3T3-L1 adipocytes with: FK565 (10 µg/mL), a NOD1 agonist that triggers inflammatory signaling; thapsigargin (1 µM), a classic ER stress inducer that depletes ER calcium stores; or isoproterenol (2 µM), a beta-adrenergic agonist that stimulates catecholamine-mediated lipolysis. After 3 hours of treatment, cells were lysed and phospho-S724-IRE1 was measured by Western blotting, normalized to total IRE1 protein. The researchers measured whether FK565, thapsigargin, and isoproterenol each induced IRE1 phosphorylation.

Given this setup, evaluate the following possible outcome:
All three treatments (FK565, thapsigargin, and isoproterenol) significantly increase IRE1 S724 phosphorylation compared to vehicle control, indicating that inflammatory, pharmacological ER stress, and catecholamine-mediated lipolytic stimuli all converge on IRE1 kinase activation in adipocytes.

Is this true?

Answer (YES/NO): NO